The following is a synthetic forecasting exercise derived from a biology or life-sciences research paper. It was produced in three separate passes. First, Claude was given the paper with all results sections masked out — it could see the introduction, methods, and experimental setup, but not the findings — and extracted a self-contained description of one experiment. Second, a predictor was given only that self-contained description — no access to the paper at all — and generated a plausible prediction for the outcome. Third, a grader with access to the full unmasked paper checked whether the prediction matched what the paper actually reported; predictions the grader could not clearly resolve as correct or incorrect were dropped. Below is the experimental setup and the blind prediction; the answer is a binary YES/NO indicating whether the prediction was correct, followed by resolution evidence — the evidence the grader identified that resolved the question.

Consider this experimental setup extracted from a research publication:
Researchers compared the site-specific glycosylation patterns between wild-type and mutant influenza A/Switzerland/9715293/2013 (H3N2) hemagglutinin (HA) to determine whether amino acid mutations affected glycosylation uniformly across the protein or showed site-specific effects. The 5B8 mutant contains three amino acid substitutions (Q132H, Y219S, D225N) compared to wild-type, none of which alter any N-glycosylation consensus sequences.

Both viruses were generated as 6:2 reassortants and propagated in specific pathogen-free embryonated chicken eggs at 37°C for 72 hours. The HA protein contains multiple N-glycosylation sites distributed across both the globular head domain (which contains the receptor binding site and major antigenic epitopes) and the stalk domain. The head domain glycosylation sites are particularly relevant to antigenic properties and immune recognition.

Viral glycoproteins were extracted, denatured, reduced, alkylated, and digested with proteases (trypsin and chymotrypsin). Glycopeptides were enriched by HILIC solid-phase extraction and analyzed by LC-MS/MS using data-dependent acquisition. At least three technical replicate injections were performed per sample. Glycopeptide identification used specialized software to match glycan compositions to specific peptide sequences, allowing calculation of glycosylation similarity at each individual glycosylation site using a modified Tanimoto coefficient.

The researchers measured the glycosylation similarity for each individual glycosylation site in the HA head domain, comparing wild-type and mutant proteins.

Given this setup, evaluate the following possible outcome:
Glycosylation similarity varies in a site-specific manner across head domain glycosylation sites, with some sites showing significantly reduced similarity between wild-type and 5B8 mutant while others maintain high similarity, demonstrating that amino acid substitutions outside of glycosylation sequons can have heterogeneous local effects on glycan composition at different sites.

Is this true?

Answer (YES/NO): YES